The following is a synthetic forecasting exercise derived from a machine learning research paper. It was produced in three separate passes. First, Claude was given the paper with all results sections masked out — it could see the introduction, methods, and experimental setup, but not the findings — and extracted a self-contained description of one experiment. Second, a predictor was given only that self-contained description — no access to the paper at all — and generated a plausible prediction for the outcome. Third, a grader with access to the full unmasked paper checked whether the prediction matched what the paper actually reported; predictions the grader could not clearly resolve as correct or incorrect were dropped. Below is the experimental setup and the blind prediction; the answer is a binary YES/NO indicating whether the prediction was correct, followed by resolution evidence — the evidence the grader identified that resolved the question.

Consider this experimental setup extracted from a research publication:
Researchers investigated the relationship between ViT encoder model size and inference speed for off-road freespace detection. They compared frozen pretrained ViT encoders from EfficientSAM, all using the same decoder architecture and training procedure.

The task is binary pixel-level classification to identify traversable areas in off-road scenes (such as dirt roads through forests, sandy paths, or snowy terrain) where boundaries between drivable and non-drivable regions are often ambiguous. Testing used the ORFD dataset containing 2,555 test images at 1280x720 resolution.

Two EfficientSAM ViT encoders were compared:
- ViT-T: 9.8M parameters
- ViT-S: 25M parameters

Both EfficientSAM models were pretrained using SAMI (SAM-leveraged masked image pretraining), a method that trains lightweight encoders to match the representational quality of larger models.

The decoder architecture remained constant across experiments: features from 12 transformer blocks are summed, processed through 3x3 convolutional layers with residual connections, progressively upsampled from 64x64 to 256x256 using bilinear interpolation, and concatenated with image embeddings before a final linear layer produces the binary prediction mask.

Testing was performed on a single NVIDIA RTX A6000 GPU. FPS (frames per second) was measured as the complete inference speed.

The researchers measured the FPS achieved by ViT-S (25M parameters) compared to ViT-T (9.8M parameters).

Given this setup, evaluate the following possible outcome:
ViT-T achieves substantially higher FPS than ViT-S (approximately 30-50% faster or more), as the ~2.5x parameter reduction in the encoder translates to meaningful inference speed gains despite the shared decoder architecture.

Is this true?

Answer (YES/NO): NO